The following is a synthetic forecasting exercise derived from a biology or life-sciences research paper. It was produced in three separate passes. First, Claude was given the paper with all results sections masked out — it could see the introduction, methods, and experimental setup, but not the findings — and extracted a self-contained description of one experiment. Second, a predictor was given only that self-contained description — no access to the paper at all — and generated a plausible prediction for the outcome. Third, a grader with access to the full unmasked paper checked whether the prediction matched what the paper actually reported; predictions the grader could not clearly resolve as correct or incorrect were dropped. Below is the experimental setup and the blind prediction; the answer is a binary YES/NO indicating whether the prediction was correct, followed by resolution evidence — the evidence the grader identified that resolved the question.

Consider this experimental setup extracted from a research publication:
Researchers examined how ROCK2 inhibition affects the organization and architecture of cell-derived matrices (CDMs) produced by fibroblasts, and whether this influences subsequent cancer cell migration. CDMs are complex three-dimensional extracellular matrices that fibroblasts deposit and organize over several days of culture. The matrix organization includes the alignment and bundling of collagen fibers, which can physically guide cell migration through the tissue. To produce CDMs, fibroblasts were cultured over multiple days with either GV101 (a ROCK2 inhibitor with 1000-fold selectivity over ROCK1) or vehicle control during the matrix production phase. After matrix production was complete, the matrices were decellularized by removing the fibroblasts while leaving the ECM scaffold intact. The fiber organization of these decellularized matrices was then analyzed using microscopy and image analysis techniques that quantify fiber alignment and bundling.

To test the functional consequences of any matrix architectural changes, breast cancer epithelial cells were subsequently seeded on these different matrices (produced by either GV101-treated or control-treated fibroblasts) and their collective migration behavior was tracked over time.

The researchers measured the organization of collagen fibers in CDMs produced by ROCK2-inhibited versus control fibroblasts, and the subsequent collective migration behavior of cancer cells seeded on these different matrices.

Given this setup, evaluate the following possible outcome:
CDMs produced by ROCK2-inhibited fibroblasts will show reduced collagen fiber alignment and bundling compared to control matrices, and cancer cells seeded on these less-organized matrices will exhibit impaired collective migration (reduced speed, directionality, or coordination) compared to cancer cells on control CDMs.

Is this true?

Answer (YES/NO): YES